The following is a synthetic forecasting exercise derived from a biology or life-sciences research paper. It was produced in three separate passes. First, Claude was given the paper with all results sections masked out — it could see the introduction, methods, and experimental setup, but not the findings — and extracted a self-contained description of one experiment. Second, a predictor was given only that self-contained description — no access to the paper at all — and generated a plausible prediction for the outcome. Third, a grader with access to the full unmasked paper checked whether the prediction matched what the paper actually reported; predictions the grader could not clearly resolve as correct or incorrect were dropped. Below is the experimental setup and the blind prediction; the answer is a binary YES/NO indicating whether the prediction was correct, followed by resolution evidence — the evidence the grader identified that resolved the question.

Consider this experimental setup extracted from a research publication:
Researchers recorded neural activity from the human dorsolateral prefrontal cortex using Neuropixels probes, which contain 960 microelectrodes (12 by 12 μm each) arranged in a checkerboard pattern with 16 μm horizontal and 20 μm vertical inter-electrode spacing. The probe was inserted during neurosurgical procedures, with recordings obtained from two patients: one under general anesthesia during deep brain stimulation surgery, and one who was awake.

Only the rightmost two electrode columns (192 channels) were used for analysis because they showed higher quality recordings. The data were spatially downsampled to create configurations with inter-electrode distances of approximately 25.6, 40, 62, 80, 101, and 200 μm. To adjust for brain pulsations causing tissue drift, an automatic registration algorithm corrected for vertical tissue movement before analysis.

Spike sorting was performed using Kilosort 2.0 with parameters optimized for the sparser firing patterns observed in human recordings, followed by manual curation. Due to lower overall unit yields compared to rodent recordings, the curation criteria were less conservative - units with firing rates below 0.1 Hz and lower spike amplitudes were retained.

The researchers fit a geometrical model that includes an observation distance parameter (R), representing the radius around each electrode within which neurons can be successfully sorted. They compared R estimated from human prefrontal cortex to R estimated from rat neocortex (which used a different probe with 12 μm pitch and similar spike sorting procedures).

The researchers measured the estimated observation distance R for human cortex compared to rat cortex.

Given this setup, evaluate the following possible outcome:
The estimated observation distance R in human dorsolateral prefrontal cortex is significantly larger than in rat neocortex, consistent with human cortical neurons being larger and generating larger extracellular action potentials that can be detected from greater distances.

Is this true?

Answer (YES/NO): YES